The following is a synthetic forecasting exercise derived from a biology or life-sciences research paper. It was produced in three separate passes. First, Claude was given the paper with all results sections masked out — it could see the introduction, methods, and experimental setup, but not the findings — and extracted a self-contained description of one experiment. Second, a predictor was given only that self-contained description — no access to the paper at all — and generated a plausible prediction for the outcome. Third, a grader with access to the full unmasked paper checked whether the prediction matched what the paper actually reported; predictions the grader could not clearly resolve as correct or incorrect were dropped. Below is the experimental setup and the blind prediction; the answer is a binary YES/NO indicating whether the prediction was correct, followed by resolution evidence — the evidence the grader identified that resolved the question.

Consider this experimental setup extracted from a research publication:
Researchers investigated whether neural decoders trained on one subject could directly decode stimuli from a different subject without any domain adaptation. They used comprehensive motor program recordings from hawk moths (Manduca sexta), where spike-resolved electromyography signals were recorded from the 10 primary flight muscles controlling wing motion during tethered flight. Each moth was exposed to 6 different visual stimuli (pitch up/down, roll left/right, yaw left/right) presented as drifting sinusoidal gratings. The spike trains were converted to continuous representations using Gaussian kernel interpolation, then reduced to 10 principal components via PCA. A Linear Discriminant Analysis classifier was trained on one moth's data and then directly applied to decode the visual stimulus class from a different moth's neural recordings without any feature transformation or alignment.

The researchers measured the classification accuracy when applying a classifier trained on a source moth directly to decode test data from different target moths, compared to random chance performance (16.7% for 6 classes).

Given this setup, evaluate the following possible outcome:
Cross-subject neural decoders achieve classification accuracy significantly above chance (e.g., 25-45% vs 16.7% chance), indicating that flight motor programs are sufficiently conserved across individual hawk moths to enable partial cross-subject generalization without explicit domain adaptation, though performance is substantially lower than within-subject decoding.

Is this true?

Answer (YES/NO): NO